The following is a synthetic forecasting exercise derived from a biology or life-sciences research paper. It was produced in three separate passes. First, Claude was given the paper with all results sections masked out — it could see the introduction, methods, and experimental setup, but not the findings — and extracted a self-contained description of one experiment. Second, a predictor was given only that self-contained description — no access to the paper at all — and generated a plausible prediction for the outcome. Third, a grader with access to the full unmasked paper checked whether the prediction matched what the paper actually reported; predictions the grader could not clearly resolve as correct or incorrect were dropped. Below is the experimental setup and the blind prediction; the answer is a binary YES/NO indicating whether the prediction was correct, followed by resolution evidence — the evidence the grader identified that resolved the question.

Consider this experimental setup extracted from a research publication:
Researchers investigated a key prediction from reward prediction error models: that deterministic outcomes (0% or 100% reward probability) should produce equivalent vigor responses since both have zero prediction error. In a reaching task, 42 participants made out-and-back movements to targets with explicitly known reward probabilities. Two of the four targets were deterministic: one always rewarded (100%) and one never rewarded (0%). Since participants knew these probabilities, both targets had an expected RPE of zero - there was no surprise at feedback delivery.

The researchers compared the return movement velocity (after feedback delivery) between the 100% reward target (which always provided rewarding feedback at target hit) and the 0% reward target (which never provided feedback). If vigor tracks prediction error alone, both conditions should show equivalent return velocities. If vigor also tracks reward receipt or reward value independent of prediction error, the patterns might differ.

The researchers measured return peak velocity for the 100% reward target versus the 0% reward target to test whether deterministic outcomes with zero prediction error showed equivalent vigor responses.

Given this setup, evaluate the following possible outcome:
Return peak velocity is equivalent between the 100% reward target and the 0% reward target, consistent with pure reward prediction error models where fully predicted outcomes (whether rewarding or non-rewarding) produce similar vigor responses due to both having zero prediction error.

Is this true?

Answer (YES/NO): YES